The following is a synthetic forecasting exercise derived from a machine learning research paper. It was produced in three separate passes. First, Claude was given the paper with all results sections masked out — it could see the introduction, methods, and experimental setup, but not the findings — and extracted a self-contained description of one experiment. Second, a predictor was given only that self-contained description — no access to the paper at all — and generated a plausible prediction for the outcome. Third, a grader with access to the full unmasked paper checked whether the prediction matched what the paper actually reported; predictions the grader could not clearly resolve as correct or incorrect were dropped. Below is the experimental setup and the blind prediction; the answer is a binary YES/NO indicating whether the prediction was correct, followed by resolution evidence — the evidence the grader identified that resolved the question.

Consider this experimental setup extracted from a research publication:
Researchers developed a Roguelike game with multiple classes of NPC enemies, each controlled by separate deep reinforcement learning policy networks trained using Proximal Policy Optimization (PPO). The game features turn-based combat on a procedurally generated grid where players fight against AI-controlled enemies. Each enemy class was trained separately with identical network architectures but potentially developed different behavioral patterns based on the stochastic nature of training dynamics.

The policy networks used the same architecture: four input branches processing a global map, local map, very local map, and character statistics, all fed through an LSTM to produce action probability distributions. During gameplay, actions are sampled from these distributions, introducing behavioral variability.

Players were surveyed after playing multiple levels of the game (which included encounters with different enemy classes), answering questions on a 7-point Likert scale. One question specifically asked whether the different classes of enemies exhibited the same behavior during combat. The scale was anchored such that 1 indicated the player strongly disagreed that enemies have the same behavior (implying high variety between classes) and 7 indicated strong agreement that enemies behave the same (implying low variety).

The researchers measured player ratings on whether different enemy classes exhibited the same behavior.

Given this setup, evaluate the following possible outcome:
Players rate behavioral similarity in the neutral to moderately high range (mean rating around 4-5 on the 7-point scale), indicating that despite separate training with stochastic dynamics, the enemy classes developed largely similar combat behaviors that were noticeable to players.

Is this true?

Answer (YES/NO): NO